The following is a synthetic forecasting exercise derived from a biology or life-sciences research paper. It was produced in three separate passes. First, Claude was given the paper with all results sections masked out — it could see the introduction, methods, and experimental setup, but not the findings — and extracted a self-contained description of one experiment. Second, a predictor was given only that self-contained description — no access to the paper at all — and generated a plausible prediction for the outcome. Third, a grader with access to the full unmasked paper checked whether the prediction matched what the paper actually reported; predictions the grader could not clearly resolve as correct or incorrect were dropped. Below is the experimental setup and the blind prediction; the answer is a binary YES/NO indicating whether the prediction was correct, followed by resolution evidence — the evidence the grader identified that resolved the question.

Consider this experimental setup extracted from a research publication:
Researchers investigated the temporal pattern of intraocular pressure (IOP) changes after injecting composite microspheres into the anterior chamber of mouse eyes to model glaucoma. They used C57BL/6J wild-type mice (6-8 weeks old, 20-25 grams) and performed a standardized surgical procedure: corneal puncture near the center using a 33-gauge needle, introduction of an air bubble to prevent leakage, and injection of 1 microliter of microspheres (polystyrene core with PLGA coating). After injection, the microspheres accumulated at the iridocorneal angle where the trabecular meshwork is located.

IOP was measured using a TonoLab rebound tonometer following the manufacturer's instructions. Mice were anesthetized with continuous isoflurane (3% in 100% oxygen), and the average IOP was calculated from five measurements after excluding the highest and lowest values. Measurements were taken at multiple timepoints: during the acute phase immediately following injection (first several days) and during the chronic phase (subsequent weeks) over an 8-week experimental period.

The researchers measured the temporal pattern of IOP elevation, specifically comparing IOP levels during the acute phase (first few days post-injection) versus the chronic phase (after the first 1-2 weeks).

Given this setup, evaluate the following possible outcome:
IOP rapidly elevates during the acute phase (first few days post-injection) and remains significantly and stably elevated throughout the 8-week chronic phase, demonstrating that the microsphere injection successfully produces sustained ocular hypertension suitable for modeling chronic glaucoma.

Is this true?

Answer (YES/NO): YES